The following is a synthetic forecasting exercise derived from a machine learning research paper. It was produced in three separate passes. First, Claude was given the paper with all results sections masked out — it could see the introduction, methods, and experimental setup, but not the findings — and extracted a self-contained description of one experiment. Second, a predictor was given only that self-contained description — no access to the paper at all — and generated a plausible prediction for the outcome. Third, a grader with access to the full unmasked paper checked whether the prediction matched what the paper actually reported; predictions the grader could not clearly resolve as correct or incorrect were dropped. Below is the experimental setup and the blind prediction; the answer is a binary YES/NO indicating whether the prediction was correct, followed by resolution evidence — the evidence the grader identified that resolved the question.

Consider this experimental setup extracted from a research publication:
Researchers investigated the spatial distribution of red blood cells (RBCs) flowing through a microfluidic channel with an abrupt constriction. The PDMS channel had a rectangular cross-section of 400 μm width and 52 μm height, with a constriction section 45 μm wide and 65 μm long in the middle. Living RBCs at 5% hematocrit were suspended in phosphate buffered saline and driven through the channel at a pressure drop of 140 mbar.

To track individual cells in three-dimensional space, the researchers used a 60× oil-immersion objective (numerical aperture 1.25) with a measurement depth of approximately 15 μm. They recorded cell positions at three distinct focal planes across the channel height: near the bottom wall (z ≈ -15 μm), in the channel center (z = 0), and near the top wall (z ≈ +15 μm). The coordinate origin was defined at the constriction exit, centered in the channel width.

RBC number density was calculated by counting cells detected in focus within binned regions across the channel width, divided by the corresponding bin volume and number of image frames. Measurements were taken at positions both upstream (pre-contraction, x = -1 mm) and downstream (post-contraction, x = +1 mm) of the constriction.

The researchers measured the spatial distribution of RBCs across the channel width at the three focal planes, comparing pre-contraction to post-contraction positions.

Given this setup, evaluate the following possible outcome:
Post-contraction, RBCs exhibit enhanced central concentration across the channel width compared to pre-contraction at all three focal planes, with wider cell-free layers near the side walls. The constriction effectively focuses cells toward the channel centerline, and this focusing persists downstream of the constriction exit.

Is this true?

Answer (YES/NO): NO